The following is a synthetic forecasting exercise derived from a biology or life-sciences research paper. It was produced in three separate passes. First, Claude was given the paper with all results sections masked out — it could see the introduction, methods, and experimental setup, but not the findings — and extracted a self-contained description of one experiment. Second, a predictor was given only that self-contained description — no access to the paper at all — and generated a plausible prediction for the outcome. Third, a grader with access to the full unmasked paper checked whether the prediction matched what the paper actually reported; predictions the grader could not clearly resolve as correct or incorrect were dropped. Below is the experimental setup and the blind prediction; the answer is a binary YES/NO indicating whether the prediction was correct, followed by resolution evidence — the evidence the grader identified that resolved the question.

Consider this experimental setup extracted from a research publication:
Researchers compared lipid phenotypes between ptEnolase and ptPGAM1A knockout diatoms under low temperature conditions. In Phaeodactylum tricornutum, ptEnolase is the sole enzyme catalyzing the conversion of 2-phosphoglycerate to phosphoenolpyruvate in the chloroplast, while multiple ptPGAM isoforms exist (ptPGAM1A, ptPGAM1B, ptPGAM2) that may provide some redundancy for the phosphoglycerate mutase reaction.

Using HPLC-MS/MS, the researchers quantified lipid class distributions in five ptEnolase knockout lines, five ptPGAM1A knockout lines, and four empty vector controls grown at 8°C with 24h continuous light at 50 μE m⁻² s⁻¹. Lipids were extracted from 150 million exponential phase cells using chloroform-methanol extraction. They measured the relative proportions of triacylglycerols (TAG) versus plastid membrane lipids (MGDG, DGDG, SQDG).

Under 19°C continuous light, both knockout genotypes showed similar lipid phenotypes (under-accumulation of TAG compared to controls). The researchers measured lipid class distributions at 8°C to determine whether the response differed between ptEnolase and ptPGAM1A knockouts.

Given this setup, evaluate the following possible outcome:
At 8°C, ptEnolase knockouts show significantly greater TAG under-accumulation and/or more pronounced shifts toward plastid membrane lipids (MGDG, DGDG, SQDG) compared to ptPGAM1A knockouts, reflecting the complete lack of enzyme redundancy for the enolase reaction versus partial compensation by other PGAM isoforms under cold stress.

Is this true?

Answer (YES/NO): NO